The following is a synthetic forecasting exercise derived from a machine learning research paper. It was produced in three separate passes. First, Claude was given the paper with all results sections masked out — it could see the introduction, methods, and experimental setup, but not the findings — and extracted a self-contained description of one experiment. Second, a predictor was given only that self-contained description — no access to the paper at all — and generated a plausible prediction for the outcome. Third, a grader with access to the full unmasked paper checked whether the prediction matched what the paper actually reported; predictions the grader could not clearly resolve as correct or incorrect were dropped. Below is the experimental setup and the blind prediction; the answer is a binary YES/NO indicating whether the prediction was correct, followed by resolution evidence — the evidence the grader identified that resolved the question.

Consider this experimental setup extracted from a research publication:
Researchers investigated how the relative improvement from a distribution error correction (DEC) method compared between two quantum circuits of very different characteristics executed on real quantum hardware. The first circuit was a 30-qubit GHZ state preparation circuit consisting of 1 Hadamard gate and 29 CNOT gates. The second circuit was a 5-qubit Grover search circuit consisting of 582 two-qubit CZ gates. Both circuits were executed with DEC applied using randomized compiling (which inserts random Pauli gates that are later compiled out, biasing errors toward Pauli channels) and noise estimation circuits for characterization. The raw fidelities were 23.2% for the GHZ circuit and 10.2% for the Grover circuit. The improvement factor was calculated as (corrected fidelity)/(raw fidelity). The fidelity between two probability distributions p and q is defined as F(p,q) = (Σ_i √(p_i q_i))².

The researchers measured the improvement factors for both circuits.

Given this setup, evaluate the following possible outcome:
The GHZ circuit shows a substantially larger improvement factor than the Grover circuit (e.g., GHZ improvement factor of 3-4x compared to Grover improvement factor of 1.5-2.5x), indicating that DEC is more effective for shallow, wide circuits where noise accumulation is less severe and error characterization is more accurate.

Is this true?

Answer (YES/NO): NO